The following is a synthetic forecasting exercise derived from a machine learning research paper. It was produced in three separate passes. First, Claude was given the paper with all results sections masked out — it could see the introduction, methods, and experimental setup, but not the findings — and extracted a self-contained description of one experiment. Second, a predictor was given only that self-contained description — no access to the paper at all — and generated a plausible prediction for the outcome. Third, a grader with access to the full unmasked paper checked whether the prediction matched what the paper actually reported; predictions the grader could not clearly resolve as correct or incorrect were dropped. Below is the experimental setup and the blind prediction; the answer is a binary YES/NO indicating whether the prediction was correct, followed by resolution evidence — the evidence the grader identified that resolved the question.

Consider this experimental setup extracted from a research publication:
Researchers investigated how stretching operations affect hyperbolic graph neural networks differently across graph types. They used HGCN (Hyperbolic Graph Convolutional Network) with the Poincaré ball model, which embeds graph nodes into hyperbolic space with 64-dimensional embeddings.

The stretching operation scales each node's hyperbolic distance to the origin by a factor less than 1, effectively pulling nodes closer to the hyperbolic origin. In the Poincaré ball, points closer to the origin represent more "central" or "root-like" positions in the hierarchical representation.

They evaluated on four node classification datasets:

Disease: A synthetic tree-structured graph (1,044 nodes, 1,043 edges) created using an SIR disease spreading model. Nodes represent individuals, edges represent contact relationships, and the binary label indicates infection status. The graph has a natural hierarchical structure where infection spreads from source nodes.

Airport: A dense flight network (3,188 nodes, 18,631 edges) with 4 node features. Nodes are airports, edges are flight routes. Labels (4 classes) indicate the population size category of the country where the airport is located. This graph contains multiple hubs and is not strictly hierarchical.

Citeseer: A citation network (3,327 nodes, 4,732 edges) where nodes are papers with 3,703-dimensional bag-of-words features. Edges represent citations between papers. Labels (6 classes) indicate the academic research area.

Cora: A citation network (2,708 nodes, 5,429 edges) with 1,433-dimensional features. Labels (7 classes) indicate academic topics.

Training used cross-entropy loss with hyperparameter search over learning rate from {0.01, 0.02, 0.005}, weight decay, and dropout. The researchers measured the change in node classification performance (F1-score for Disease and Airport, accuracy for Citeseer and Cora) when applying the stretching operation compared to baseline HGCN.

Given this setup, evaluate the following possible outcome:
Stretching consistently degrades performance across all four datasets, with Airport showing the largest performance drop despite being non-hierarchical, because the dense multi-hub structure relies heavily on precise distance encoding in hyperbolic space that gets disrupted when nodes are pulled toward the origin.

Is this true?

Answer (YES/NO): NO